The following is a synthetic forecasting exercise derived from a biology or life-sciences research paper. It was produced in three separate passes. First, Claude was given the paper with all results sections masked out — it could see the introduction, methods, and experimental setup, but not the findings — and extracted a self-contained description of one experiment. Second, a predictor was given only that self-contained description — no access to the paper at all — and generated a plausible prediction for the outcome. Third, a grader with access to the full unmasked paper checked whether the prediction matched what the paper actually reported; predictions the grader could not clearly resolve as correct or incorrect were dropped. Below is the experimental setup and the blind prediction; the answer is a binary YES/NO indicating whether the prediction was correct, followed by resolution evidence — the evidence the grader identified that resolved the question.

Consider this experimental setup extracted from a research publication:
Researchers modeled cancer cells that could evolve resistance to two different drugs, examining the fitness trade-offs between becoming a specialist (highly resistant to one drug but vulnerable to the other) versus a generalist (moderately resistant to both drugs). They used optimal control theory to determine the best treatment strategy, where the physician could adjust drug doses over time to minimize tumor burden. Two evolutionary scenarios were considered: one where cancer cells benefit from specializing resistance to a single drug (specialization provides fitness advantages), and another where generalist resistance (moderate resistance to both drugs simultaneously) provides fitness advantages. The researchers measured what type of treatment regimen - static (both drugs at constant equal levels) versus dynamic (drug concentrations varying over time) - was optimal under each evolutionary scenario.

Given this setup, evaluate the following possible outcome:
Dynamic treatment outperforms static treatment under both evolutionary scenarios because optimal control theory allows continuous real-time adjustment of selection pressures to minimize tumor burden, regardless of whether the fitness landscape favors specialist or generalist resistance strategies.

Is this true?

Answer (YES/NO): NO